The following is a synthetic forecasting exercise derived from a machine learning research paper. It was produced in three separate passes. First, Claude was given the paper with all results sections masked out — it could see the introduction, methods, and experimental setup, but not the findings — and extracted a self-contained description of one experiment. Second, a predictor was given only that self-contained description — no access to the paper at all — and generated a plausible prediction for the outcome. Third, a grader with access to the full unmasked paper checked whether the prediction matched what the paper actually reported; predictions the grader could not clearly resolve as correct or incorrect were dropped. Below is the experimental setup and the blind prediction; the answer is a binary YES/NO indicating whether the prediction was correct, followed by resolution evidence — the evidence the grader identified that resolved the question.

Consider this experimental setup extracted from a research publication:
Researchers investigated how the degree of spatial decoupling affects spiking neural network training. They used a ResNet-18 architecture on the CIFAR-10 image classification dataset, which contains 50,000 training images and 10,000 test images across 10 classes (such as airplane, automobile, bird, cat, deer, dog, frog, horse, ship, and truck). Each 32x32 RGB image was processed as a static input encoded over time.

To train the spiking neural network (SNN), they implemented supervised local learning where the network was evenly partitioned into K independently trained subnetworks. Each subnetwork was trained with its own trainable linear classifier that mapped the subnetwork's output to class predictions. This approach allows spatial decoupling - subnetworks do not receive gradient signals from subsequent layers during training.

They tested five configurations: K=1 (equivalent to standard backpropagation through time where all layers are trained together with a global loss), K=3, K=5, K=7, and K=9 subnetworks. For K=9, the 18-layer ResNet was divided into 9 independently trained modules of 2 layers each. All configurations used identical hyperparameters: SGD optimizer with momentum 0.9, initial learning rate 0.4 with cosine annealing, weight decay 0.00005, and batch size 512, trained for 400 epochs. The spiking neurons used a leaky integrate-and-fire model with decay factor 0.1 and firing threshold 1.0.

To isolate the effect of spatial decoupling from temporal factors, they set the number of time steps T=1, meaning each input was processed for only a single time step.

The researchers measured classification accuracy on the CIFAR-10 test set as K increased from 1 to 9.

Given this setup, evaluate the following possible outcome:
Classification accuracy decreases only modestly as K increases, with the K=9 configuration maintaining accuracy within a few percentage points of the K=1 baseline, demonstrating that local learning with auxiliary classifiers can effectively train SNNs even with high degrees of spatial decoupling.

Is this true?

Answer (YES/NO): NO